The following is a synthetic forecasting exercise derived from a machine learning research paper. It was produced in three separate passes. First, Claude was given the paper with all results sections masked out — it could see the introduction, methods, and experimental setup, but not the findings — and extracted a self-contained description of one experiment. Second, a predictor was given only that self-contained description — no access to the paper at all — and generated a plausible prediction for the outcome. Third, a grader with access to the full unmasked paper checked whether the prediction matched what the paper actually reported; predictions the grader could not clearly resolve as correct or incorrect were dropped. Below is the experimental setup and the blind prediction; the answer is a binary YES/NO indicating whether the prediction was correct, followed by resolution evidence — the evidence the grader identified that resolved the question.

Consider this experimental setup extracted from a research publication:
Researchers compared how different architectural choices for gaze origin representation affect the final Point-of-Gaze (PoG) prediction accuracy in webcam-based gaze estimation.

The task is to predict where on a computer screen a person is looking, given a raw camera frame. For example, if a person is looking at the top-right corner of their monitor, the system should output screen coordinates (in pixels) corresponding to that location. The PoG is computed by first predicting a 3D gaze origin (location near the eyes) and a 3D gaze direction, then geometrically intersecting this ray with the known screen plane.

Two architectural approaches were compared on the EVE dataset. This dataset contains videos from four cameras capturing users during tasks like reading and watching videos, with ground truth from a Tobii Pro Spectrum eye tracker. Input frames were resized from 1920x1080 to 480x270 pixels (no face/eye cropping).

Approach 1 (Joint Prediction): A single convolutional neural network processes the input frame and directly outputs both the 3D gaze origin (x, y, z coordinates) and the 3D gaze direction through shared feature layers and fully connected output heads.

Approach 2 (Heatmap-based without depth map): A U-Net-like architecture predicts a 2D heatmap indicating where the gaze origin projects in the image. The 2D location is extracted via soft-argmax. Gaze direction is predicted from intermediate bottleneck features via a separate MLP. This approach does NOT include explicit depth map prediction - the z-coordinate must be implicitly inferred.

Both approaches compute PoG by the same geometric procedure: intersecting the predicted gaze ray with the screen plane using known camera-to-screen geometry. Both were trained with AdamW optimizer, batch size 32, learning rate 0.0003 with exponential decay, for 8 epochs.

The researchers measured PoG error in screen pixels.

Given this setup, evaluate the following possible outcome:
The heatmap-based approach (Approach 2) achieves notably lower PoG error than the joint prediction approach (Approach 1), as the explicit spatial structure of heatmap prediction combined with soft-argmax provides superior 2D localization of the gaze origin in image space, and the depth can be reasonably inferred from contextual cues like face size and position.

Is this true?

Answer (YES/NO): NO